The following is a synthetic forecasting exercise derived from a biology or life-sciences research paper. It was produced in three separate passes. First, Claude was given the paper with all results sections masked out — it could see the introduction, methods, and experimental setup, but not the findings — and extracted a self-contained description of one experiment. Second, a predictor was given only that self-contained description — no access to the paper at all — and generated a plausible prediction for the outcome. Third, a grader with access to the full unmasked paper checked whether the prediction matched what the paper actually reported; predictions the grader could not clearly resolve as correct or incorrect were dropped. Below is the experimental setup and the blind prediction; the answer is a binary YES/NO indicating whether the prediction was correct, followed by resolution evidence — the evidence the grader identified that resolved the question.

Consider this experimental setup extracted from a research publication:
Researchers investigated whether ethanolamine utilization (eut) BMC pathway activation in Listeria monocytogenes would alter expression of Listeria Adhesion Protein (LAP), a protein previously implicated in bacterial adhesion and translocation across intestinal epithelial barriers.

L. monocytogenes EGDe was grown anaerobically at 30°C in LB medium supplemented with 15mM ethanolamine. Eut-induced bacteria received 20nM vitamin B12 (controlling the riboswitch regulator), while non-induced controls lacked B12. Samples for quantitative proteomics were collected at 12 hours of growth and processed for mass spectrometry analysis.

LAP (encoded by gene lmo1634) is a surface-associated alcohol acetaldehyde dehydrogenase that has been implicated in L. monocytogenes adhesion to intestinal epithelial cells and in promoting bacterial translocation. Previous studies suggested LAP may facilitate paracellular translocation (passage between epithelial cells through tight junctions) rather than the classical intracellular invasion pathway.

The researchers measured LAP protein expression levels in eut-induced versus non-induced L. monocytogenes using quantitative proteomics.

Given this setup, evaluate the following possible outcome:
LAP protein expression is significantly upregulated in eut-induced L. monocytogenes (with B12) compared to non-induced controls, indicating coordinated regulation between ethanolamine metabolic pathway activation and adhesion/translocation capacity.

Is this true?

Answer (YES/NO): NO